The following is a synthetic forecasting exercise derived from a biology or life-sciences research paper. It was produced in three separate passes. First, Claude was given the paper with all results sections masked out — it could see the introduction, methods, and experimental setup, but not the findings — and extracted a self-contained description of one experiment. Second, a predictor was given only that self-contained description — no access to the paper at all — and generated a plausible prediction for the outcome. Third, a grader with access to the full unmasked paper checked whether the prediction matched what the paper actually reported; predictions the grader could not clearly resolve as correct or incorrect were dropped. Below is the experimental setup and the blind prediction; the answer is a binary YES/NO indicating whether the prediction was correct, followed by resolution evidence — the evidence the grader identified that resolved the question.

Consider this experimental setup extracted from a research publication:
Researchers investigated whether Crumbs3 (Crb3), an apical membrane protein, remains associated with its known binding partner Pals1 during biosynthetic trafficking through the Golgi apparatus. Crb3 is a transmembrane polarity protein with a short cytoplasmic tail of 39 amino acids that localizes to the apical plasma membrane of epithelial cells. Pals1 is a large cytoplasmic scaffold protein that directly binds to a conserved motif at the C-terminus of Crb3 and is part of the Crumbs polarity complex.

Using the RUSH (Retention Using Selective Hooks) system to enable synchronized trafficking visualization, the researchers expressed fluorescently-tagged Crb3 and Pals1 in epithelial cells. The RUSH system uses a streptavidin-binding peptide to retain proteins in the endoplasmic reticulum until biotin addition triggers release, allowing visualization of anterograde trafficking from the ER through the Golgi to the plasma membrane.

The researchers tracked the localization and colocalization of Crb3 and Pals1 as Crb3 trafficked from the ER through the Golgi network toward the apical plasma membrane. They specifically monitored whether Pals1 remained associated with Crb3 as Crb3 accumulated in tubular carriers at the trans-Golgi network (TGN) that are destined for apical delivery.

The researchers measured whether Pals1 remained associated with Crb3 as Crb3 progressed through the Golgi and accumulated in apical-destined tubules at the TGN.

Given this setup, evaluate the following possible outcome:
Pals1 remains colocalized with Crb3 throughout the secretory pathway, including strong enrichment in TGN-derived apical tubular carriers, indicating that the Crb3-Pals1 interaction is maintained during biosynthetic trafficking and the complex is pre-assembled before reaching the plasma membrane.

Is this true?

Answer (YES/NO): NO